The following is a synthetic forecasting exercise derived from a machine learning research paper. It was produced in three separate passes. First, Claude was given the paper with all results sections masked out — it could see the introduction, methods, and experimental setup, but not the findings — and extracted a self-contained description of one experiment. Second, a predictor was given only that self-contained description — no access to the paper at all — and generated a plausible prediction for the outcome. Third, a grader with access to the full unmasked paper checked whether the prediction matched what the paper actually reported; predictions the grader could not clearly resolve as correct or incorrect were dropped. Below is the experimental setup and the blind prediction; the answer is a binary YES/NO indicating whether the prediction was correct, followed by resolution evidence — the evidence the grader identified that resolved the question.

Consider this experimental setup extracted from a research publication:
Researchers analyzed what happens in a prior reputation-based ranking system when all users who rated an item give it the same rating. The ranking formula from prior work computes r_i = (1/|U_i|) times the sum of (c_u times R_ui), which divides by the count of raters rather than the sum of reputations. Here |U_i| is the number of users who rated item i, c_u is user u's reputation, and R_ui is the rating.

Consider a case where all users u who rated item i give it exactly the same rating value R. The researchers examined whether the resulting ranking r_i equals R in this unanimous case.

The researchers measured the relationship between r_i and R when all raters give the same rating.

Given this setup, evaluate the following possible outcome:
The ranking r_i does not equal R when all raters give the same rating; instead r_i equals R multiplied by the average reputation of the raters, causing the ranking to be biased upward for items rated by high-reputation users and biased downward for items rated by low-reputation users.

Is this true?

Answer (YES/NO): NO